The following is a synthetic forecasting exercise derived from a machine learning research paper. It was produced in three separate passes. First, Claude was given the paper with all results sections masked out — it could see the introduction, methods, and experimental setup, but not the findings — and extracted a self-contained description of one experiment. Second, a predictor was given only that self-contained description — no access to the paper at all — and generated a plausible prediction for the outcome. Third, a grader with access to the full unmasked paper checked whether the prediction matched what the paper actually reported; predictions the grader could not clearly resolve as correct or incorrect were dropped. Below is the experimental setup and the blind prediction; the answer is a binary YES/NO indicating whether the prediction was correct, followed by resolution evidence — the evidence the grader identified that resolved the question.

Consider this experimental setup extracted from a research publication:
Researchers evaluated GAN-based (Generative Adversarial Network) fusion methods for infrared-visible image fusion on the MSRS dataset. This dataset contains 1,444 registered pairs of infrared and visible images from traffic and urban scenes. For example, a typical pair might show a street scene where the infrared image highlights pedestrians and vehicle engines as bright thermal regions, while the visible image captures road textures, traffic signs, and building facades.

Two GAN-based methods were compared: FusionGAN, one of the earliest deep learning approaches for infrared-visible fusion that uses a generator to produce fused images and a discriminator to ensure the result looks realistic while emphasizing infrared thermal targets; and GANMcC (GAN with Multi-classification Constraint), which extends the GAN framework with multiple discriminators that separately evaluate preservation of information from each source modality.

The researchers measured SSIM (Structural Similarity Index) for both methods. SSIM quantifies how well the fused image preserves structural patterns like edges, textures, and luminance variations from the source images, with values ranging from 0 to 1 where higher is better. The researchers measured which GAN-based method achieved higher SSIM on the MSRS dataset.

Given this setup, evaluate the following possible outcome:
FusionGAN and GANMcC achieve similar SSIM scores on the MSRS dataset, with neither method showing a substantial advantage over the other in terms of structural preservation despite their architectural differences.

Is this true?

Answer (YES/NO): NO